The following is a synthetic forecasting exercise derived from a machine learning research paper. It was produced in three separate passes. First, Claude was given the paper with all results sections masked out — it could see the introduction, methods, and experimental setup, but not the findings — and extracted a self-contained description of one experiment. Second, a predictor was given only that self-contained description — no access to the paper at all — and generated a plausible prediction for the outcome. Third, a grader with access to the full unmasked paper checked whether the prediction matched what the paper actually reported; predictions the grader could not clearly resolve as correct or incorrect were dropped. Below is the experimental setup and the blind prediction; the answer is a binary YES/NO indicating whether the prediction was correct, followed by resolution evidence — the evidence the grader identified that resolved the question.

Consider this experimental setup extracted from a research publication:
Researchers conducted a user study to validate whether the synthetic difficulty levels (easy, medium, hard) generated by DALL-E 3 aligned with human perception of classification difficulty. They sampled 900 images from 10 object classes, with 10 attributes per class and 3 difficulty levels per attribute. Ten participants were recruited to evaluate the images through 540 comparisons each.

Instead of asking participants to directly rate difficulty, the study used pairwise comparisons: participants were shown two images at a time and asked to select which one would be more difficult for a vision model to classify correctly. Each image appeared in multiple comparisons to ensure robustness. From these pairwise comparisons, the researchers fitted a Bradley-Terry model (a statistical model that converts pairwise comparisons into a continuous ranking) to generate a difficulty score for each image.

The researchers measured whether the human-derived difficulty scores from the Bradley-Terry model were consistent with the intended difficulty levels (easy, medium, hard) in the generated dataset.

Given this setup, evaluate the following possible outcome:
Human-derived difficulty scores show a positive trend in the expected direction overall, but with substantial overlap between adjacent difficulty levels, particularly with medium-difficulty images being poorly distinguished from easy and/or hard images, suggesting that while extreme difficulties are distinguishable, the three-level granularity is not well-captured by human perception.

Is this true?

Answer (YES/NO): NO